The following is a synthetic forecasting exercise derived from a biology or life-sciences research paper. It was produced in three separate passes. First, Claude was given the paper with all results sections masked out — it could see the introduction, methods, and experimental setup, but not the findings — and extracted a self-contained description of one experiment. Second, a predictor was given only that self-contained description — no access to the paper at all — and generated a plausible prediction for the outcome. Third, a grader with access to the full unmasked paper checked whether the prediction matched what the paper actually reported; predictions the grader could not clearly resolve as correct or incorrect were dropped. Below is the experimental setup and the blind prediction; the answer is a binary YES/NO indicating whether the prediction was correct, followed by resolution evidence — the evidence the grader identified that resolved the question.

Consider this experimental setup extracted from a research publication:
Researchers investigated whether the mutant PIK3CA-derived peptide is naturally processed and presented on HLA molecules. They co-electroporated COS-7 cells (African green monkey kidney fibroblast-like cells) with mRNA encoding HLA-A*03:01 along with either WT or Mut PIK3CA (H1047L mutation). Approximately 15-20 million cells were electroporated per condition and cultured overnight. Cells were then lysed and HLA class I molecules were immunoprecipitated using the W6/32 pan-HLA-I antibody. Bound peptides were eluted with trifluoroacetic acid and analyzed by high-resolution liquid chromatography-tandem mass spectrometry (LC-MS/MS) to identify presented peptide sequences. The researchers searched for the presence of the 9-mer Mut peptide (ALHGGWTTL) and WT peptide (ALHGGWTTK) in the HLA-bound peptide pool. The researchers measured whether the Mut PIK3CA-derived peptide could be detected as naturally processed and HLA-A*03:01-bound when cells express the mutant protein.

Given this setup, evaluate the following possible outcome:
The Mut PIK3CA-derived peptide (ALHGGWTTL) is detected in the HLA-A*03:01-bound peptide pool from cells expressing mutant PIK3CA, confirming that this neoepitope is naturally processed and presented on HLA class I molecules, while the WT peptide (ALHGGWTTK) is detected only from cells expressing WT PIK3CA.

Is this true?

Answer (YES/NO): NO